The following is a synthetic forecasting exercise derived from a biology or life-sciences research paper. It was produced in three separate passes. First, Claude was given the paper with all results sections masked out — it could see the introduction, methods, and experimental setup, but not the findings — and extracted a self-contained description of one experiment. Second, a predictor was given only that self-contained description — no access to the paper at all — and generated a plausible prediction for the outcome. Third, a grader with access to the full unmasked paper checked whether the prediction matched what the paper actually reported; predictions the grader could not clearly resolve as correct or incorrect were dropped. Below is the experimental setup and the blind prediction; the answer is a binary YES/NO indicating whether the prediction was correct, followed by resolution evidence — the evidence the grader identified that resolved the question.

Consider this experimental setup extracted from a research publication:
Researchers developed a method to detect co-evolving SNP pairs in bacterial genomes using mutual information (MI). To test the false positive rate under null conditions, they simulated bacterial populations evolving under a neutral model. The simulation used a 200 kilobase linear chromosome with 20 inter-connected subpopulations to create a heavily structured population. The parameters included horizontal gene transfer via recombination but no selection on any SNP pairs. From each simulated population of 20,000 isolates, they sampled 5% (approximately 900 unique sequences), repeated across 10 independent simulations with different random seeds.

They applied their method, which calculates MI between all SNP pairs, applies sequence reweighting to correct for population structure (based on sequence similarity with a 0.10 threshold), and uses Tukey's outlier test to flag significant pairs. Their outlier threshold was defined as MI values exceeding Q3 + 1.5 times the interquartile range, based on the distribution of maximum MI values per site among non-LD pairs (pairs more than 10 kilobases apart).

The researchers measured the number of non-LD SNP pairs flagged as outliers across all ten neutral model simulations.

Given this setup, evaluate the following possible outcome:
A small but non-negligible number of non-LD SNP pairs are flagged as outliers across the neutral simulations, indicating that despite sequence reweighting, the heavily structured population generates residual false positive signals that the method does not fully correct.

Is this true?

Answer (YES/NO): YES